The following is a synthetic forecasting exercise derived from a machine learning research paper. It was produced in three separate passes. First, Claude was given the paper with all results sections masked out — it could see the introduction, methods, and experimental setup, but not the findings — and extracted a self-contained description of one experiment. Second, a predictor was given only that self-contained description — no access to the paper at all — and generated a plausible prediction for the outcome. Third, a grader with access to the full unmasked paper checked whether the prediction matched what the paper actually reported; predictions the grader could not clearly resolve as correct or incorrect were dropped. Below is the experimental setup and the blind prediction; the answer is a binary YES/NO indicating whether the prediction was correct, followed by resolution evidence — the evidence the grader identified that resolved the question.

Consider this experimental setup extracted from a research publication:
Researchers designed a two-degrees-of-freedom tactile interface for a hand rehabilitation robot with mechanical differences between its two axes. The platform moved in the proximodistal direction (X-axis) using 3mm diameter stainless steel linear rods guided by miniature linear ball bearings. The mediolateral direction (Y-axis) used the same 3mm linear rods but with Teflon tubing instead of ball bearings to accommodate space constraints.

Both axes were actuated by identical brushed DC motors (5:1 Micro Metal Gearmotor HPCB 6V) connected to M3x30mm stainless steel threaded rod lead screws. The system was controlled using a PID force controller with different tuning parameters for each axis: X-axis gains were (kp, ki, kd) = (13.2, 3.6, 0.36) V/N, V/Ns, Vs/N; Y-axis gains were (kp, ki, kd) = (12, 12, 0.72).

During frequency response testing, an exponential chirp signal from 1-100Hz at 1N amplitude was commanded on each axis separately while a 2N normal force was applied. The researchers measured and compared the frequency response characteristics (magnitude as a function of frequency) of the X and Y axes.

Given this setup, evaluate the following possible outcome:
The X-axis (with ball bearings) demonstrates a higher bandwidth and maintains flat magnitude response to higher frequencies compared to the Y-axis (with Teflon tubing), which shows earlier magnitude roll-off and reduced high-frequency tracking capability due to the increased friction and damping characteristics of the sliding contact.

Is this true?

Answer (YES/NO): NO